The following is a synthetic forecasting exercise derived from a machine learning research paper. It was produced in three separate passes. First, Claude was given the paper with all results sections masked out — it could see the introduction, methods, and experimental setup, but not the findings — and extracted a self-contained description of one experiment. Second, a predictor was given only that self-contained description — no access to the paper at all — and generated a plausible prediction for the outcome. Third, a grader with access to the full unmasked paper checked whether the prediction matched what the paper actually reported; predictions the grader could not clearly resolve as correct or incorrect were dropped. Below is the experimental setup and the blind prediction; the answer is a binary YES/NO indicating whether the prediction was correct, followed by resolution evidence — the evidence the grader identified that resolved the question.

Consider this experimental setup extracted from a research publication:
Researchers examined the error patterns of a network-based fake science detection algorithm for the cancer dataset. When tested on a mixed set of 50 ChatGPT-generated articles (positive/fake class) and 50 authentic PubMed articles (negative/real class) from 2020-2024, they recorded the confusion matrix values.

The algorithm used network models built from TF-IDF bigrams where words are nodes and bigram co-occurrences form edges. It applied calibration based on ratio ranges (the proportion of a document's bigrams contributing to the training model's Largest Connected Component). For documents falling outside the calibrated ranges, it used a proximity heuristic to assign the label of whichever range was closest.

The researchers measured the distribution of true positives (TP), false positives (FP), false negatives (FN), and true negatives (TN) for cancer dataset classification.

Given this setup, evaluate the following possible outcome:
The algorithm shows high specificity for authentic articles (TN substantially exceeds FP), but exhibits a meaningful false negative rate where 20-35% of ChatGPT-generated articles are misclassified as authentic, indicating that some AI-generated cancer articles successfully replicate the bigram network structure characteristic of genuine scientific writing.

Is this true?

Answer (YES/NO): NO